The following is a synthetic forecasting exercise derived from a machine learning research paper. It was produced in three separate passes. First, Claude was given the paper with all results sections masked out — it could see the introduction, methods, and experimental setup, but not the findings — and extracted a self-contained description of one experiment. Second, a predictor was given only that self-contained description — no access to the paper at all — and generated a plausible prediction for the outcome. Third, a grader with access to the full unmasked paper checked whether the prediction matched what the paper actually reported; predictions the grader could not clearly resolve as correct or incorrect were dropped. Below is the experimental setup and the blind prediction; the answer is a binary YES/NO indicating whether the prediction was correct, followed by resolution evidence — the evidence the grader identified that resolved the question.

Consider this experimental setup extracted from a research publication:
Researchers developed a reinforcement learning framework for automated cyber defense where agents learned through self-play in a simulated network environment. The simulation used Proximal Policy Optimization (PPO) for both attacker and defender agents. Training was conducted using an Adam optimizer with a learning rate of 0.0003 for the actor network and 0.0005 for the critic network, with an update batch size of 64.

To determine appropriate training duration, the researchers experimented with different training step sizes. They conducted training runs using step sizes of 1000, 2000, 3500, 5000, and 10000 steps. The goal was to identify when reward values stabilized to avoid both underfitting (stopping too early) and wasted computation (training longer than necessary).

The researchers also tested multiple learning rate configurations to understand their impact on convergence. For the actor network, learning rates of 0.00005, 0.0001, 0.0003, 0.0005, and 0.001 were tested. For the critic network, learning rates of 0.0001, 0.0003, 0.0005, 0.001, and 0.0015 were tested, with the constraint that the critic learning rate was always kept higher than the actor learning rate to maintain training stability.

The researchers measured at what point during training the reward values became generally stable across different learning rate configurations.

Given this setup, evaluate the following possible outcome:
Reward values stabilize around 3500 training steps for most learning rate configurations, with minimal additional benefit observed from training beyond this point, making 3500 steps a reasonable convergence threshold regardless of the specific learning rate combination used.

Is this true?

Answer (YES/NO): NO